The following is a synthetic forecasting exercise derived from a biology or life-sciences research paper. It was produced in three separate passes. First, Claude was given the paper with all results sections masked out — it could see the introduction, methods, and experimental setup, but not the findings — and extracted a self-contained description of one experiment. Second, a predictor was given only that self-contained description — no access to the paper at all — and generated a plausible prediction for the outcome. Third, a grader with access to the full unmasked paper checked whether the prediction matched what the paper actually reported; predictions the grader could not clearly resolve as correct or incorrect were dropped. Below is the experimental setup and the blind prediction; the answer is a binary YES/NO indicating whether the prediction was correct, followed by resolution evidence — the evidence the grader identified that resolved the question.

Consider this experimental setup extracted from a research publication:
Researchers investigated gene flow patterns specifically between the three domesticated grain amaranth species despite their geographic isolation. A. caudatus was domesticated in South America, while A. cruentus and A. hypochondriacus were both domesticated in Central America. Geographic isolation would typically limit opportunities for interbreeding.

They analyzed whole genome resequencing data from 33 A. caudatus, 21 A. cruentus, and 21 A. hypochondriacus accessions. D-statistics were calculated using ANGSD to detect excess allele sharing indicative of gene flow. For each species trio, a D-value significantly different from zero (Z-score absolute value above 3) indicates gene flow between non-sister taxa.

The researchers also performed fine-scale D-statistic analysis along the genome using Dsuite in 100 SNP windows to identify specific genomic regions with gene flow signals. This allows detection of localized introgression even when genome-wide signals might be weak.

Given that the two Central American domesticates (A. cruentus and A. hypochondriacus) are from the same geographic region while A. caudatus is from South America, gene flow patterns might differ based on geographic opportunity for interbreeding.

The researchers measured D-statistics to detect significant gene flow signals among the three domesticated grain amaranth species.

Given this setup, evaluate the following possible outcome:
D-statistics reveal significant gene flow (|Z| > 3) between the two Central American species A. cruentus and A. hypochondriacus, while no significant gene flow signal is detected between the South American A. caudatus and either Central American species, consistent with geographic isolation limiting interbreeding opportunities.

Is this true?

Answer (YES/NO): NO